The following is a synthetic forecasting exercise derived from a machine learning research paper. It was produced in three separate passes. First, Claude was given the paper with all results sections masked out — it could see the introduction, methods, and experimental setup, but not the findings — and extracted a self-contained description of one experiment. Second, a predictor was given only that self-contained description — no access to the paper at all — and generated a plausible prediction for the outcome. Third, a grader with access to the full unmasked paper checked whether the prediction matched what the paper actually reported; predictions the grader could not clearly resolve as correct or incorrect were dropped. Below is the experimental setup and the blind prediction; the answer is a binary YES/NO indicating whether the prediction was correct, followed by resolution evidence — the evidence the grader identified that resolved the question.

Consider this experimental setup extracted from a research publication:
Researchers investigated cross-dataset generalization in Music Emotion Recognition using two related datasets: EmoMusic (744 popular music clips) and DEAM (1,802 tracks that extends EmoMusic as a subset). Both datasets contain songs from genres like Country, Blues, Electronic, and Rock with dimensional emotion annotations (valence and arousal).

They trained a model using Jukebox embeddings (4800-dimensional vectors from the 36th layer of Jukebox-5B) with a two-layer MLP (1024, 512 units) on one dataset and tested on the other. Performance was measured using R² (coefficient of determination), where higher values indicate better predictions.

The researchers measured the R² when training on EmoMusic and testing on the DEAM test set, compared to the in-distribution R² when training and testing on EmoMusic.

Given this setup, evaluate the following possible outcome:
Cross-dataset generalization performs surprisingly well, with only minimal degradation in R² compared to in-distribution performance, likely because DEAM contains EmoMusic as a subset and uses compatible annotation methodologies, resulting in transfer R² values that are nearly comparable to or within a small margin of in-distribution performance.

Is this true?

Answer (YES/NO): NO